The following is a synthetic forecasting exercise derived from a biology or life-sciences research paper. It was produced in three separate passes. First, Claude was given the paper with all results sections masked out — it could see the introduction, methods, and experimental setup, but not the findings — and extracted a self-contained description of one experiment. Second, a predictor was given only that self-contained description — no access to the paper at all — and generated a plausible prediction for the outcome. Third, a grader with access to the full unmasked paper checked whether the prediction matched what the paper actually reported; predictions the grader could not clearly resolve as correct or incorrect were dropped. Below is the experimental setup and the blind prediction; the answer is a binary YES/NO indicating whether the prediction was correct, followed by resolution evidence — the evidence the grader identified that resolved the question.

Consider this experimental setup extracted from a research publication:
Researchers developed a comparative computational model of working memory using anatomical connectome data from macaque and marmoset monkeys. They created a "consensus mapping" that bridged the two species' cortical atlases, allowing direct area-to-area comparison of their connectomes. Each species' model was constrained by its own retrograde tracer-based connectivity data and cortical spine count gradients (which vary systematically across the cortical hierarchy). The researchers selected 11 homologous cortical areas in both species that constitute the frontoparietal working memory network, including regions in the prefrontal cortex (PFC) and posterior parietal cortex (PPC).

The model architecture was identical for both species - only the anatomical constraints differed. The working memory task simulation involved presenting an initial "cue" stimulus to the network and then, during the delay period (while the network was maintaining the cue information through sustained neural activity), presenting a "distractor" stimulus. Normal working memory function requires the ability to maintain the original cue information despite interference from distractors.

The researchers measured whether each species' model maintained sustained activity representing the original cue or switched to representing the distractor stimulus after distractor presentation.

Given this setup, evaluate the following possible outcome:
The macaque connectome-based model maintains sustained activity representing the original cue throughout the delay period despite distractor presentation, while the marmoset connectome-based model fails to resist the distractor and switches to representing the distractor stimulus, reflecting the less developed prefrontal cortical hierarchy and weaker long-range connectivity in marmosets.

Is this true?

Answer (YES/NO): YES